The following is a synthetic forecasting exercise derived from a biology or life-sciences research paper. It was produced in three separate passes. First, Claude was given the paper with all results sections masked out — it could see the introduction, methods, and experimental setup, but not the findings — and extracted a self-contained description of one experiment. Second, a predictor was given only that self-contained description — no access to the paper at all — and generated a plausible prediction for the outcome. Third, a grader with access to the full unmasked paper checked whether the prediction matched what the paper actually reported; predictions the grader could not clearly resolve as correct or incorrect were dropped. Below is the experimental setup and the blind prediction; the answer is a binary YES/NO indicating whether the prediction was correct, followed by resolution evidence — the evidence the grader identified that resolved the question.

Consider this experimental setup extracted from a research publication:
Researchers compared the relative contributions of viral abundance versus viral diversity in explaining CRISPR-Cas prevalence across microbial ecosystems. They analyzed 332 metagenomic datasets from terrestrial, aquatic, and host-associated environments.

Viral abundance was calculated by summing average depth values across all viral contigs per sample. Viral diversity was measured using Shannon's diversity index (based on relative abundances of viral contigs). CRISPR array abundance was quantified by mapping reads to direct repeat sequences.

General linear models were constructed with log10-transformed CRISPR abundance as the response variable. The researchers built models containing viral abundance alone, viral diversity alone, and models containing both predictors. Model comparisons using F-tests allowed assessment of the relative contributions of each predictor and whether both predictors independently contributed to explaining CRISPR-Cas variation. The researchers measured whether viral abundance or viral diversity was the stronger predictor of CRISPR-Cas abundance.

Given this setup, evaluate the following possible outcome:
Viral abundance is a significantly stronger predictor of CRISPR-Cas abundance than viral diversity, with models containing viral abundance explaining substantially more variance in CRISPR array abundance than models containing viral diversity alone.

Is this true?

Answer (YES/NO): NO